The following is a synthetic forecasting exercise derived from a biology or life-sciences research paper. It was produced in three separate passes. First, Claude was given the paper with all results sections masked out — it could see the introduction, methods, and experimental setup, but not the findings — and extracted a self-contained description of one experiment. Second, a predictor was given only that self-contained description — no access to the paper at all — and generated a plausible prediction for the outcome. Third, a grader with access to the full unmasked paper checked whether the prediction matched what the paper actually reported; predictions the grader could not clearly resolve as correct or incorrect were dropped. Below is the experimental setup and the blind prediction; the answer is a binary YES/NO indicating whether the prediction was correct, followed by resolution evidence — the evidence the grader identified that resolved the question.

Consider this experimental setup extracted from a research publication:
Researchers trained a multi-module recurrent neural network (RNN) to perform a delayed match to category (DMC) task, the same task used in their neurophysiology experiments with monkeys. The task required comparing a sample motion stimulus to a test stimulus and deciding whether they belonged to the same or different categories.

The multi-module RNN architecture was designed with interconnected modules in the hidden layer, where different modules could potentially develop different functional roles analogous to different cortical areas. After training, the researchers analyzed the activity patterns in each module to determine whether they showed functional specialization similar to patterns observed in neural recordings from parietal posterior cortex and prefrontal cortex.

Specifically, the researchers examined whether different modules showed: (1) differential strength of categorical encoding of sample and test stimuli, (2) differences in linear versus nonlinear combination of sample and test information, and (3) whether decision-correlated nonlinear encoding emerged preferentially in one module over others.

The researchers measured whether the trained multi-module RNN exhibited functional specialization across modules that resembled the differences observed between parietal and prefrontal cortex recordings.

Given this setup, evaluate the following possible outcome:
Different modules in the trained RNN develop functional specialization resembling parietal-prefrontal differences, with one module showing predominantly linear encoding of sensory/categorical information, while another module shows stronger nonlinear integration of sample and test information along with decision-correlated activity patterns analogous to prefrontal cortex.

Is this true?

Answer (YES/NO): YES